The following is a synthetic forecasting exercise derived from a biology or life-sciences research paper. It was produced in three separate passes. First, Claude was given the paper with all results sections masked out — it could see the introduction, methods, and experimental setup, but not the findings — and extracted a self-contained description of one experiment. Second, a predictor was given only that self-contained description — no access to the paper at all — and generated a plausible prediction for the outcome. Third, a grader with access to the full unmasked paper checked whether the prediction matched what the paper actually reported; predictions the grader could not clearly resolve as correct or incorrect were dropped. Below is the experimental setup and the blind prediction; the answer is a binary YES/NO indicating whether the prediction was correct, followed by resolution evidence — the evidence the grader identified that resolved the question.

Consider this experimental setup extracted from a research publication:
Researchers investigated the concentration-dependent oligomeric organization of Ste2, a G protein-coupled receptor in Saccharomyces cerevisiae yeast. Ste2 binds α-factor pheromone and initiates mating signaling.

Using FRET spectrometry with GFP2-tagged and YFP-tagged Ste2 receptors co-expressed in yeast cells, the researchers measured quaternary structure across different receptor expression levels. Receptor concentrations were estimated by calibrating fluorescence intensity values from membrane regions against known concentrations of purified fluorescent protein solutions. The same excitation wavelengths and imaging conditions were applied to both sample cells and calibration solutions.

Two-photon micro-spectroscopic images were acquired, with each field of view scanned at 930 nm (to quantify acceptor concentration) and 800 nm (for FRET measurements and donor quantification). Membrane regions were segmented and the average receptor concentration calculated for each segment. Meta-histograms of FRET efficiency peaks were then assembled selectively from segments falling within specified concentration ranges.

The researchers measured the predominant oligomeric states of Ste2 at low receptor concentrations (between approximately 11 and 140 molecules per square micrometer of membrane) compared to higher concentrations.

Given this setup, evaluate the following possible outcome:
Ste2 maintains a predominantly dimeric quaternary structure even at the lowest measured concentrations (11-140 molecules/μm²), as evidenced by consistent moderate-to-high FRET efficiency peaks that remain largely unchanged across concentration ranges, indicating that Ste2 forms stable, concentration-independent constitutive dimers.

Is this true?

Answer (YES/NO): NO